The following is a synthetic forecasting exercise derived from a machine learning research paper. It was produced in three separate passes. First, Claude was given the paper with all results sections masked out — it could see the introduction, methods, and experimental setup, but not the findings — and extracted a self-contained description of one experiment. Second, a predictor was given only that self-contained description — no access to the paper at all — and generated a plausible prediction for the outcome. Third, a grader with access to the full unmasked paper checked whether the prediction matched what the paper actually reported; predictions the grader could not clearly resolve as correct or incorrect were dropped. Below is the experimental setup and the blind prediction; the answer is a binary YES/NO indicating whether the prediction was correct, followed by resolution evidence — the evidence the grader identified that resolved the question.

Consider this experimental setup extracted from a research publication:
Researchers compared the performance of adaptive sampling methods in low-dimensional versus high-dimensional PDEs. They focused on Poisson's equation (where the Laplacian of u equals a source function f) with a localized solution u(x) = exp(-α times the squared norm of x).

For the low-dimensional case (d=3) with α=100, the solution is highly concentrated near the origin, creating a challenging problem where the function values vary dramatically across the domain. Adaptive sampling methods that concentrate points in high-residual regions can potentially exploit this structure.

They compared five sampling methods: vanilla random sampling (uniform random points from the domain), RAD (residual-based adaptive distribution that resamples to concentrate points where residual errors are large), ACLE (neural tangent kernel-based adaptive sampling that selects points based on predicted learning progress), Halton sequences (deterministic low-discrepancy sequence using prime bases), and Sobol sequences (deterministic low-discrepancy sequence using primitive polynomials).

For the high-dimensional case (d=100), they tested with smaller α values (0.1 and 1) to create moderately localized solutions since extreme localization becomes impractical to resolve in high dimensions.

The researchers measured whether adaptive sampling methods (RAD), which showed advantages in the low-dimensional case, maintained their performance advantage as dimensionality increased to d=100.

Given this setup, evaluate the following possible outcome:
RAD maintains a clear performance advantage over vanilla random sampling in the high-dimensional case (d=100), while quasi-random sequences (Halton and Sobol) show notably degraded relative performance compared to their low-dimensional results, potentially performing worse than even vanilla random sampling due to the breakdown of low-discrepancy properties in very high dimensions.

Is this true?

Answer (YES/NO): NO